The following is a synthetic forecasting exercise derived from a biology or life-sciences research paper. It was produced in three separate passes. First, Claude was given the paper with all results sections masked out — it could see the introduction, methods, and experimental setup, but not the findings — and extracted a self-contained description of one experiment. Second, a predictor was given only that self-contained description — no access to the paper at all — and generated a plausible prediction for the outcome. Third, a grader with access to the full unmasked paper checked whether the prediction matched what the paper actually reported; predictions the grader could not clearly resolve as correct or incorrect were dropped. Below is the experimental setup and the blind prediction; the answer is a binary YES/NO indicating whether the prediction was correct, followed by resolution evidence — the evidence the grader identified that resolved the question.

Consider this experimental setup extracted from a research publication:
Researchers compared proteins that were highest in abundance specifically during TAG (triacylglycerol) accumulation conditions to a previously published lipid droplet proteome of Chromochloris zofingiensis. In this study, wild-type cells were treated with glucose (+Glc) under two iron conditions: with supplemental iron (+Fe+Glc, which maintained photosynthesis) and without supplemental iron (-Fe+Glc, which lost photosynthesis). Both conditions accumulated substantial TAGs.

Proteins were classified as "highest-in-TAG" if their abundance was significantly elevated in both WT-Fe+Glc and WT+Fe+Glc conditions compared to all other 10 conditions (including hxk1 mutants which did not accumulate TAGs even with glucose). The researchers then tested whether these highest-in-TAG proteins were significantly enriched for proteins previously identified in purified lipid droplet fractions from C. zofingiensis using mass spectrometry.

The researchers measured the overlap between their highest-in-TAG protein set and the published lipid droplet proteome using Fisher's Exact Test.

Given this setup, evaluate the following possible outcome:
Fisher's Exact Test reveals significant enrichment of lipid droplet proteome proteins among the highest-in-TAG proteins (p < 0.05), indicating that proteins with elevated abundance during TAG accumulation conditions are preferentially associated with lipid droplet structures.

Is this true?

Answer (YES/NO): YES